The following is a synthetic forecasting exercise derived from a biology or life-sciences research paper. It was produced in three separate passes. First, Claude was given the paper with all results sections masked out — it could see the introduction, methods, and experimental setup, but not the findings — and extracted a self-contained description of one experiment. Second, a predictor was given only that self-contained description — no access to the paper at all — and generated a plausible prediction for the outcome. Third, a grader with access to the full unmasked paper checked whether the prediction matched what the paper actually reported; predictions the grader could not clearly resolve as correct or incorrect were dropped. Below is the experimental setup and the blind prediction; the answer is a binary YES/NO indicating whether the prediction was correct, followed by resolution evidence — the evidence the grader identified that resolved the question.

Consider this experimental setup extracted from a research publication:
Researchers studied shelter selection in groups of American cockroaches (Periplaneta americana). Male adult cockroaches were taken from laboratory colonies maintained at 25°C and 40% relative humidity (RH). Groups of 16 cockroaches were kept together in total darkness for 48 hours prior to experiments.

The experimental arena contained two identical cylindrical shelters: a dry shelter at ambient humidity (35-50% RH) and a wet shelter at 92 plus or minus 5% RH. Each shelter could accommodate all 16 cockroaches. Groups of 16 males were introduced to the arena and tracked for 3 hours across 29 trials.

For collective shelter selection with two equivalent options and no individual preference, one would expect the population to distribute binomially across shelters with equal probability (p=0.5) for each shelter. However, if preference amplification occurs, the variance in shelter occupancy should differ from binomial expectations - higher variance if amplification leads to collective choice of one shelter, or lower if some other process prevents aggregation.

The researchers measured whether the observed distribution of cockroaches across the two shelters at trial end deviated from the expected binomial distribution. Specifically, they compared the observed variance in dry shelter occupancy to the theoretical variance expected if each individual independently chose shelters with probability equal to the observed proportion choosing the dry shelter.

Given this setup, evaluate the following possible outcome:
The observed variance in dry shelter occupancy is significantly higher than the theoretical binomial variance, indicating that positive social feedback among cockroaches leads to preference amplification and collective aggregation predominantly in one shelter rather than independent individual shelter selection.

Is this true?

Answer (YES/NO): YES